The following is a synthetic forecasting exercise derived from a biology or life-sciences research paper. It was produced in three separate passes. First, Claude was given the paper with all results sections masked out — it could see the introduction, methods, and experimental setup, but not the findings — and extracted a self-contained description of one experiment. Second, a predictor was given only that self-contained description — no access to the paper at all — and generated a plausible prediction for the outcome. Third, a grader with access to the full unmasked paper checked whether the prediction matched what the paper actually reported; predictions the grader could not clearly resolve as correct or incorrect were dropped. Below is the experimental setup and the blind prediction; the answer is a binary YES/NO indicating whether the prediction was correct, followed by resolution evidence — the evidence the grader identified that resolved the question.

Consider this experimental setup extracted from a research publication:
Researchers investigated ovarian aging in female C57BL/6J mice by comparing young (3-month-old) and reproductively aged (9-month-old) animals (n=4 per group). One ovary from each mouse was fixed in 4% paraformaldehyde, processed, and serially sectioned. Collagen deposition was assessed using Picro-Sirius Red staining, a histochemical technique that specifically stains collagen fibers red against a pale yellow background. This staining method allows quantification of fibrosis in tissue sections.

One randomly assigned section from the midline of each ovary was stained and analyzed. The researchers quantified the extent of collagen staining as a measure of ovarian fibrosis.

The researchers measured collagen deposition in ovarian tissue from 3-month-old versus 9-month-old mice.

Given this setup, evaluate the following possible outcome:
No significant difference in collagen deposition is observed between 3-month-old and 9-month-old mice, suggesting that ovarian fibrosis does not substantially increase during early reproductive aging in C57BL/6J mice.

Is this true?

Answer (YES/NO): NO